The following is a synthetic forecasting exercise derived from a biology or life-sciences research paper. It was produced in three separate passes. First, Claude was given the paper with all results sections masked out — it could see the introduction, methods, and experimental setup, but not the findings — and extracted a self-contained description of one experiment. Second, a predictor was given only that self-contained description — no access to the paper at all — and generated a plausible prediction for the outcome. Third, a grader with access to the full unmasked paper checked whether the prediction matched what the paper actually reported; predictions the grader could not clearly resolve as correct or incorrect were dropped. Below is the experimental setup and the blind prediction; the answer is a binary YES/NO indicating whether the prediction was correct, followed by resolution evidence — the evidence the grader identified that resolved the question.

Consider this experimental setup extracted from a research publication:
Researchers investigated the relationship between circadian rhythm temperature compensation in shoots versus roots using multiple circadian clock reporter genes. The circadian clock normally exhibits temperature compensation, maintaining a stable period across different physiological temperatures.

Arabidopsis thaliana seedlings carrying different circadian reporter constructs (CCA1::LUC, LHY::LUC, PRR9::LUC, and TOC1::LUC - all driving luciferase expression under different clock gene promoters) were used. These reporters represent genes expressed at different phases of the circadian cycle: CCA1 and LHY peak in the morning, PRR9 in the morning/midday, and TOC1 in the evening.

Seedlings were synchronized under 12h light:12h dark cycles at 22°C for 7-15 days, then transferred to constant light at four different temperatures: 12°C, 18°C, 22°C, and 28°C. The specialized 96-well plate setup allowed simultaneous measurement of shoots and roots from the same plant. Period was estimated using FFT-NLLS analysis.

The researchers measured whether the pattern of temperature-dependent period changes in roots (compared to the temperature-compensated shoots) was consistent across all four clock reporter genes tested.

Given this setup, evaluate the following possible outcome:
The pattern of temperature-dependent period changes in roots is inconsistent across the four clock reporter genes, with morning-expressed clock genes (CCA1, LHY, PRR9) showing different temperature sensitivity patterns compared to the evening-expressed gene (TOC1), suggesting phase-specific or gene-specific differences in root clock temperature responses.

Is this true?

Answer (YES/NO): NO